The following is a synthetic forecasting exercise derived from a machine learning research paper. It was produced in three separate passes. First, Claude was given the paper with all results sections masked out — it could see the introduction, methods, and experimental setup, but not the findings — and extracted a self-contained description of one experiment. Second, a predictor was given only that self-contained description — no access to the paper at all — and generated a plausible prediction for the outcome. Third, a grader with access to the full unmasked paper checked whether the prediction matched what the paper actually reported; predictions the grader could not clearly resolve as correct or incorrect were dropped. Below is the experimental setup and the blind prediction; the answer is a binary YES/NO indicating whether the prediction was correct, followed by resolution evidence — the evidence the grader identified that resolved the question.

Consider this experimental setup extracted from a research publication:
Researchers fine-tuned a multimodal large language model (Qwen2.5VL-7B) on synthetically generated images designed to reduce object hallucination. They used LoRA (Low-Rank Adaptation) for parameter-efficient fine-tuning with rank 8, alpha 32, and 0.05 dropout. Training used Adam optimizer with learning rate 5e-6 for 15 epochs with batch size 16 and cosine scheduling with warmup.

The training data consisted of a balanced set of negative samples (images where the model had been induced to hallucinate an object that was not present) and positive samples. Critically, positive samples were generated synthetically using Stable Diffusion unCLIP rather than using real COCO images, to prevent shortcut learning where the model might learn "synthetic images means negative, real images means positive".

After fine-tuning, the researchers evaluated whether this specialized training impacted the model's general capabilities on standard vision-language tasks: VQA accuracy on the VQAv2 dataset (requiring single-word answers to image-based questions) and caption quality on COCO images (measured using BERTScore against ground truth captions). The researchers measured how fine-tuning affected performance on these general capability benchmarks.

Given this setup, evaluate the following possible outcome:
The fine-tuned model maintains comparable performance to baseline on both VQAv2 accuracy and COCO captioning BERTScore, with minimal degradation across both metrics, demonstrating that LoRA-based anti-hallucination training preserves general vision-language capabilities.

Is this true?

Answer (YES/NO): YES